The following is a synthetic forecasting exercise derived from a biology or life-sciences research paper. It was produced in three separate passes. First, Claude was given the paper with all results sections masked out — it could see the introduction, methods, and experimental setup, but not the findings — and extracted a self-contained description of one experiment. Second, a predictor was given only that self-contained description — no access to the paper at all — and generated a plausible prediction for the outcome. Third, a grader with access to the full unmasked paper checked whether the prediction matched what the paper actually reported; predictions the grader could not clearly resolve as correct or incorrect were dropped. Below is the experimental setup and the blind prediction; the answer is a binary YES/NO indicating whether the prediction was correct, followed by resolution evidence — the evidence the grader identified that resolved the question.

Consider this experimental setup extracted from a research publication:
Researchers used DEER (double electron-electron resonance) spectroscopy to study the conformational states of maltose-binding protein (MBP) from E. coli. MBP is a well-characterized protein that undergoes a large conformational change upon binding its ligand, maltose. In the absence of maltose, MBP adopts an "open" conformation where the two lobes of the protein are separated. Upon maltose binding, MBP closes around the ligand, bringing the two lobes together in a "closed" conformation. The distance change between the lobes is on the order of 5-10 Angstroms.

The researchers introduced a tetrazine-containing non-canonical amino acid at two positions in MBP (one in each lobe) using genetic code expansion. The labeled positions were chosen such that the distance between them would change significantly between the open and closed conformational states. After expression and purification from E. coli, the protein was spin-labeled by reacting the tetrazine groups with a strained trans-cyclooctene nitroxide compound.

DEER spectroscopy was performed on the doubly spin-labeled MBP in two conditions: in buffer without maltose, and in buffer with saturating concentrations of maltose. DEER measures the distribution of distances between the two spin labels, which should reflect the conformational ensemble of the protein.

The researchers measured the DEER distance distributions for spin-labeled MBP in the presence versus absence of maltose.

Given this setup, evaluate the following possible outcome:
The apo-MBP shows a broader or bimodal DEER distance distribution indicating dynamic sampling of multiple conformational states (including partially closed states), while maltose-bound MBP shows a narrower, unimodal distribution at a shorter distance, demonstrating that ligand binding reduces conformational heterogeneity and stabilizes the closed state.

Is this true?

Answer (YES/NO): NO